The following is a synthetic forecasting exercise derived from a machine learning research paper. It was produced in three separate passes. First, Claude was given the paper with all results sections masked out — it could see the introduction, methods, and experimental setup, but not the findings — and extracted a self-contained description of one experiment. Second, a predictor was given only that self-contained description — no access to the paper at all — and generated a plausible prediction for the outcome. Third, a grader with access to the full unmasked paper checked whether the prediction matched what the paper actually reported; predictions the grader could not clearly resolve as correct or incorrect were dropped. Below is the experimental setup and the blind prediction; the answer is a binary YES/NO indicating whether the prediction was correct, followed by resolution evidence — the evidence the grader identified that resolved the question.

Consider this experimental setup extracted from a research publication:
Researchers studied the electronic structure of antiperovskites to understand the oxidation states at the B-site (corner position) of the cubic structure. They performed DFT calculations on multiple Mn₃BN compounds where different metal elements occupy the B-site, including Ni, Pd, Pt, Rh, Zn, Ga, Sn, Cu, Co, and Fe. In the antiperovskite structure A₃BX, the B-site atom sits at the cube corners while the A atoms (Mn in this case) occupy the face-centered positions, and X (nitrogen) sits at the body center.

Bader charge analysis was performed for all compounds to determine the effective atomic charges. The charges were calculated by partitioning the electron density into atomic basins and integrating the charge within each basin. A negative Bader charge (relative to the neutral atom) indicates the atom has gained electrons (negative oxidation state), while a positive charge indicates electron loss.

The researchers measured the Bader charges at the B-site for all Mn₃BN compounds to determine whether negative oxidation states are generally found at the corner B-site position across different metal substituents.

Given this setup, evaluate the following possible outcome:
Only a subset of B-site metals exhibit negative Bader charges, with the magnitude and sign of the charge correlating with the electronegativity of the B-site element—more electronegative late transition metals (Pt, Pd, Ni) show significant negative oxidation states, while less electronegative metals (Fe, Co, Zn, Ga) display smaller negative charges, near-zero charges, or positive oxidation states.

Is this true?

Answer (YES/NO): NO